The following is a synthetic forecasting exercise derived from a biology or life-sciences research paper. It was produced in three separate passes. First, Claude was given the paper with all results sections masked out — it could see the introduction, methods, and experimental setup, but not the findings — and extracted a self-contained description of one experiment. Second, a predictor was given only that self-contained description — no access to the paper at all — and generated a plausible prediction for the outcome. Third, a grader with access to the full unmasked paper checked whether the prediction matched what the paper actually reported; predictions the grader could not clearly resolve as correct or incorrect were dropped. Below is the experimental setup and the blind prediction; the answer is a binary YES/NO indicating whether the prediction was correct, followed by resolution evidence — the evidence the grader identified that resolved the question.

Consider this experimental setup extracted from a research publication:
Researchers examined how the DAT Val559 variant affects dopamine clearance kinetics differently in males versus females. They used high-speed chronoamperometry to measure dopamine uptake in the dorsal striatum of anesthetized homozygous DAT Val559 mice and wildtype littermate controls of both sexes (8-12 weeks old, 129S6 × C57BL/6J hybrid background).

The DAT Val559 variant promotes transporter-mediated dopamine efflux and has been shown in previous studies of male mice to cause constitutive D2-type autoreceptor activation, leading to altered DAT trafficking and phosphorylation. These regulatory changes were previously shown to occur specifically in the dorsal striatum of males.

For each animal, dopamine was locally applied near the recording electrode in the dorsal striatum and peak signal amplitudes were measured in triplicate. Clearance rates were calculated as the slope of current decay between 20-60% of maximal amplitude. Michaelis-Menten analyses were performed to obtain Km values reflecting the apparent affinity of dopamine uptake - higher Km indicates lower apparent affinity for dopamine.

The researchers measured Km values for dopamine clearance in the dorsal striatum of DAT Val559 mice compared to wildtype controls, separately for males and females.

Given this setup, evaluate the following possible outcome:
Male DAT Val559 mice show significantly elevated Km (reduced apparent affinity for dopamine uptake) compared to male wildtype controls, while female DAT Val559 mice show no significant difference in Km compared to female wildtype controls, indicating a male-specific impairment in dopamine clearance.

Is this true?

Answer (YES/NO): YES